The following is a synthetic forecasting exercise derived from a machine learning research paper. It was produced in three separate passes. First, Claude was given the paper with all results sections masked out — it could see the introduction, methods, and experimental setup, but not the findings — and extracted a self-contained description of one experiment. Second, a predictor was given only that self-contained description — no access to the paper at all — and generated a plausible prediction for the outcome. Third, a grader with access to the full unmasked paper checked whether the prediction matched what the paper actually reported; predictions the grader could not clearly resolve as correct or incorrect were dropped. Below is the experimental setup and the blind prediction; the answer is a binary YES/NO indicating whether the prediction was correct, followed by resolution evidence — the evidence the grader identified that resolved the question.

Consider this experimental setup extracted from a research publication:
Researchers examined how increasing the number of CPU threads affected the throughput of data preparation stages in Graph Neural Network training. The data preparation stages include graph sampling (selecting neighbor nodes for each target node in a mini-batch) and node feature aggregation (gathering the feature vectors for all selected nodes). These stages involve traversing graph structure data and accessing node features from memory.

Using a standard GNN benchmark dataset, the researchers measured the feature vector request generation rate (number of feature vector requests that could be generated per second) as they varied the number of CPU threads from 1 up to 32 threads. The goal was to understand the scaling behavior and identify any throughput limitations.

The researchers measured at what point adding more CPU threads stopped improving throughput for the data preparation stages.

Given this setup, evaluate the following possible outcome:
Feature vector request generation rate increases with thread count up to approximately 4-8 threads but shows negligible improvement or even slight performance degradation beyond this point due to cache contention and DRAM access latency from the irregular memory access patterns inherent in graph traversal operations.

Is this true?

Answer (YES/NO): NO